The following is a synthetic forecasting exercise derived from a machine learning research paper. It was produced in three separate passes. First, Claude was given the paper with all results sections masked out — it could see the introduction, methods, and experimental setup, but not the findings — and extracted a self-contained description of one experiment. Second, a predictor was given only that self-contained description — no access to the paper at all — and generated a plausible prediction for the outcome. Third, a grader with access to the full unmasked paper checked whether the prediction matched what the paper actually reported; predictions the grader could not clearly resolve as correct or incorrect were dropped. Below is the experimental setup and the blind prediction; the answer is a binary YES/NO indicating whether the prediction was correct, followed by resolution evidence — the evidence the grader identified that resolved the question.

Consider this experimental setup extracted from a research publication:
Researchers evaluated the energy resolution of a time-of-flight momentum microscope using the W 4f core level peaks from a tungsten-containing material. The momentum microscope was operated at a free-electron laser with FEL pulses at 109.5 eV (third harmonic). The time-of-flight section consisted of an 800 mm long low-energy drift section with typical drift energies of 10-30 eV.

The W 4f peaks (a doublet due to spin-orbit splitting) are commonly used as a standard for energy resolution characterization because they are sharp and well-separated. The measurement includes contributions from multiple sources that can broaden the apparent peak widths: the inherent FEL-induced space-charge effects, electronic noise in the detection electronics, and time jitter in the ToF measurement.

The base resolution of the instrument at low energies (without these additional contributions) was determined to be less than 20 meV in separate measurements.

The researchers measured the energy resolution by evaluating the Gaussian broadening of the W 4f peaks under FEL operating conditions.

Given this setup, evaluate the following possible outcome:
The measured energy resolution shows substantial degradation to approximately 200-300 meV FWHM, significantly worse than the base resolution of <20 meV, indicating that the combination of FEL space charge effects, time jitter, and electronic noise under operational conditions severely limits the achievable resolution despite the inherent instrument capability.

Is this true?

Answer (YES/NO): NO